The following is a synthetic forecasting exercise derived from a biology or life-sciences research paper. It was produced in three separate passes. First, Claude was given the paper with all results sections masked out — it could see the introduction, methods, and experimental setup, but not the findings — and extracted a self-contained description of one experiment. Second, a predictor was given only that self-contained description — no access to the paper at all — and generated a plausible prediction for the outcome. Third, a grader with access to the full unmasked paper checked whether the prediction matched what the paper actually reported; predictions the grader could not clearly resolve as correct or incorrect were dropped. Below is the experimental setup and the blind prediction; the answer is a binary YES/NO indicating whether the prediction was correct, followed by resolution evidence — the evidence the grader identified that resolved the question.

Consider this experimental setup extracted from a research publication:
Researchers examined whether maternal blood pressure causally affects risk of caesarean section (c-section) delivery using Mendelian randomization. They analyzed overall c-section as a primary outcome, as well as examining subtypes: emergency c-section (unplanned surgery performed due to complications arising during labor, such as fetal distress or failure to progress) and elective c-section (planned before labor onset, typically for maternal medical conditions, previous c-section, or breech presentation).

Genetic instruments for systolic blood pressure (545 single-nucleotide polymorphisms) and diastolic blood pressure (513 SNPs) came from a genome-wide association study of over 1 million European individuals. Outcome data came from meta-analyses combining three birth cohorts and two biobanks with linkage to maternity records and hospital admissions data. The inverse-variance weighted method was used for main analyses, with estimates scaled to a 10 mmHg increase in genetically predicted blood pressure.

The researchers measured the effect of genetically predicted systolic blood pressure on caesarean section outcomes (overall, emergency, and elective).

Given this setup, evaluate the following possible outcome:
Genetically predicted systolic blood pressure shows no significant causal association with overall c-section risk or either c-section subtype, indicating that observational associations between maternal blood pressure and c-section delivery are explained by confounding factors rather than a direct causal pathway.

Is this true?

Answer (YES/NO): NO